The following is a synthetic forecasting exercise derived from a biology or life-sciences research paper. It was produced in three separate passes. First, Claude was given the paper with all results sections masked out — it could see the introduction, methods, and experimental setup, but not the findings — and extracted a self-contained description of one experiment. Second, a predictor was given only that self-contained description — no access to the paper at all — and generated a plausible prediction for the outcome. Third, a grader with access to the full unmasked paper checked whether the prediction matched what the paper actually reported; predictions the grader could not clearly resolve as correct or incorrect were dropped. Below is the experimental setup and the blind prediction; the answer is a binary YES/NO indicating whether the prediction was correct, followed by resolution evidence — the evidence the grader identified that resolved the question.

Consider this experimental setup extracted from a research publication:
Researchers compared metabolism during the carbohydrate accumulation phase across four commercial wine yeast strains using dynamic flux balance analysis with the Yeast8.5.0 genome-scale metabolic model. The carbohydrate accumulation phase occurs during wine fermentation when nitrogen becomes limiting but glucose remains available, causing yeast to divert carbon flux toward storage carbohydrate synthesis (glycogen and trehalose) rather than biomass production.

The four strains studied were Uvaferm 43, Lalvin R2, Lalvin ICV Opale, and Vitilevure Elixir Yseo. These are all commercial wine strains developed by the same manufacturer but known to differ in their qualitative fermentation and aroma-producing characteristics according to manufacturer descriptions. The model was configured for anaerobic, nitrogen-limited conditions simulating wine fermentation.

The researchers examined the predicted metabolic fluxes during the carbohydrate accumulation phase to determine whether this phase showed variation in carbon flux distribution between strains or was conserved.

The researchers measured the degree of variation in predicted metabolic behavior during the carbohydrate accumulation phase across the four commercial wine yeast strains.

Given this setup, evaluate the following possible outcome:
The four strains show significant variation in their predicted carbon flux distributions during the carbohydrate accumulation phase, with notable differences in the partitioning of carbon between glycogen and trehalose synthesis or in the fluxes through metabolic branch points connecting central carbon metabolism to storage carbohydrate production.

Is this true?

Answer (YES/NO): YES